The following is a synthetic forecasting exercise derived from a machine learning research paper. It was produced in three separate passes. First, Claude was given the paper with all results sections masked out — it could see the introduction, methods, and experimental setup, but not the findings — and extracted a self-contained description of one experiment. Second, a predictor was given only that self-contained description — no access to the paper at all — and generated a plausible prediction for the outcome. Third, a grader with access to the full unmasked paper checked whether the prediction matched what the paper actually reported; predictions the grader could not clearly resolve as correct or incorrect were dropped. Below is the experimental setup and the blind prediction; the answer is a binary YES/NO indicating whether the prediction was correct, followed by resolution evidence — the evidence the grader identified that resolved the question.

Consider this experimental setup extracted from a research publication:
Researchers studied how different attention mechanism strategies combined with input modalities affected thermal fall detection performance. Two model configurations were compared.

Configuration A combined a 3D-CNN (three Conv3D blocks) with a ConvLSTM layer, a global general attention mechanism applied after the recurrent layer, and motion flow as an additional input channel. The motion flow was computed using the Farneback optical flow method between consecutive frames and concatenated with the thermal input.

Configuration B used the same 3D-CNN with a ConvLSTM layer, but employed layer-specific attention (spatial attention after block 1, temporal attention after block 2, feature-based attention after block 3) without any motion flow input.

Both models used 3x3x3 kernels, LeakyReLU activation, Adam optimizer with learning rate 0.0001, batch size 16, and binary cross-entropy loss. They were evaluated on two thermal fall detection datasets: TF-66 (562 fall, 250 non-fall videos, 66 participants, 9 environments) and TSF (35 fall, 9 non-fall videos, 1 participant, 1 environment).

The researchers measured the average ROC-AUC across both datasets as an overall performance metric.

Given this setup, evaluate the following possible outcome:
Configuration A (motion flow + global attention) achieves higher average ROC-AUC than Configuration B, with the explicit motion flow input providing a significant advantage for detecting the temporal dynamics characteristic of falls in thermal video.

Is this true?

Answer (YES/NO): NO